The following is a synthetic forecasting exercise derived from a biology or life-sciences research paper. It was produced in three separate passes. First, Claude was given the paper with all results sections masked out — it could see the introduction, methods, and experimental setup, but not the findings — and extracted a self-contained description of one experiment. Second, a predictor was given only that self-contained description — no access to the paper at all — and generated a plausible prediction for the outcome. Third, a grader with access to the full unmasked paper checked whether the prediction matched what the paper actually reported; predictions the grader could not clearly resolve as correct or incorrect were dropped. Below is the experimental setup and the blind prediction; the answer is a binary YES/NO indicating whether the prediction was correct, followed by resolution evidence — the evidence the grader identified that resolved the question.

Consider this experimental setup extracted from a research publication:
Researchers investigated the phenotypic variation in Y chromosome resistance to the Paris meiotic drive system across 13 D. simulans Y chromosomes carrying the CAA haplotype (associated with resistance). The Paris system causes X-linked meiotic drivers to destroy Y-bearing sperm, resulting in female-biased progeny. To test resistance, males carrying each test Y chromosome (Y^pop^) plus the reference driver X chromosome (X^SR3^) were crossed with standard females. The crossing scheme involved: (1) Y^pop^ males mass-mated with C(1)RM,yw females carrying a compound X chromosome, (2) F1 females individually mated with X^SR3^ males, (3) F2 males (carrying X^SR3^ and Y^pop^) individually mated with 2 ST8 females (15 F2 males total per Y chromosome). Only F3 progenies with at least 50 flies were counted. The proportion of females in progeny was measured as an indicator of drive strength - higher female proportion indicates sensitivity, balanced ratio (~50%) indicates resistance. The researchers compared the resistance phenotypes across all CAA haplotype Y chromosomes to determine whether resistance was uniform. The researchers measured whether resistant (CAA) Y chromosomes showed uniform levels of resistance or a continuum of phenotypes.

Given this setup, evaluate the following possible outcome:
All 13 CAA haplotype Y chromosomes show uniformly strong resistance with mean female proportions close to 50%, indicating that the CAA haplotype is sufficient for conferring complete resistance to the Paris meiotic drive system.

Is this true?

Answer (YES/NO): NO